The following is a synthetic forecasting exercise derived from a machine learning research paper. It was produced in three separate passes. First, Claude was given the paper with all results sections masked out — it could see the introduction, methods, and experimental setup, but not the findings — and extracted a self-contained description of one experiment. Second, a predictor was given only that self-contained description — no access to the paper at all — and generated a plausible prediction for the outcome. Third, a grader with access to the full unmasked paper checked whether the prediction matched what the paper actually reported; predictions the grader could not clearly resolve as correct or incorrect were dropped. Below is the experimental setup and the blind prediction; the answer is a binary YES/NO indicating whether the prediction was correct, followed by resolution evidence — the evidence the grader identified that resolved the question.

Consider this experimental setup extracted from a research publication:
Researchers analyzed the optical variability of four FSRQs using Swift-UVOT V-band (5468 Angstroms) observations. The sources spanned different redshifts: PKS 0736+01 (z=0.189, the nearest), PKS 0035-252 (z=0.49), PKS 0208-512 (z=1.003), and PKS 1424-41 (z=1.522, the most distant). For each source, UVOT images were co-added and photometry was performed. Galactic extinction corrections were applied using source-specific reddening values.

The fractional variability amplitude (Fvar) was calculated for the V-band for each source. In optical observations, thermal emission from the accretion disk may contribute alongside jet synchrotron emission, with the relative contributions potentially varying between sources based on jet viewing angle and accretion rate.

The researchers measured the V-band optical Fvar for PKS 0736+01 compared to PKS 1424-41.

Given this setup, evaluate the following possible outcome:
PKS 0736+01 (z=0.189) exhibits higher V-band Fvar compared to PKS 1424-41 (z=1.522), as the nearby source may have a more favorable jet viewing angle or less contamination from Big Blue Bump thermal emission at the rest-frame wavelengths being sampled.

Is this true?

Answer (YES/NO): NO